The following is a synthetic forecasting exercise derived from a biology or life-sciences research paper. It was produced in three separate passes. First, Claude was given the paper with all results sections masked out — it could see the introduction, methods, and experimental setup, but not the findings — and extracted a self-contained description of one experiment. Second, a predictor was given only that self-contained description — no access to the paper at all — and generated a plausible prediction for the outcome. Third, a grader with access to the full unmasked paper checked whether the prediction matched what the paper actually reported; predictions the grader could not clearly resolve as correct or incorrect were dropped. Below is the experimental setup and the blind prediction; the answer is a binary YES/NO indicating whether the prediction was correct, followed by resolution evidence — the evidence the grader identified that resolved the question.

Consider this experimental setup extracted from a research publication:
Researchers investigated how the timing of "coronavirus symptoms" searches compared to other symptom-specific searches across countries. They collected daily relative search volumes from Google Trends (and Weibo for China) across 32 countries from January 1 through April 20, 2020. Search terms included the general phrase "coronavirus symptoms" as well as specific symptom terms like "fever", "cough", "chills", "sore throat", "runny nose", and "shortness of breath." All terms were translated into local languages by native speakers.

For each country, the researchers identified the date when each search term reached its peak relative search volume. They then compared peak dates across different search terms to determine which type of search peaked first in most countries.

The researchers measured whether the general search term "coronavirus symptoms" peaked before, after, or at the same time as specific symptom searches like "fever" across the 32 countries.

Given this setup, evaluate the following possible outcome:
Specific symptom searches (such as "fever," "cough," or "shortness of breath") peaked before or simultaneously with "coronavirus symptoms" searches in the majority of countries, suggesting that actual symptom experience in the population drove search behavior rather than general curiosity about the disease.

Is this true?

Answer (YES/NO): NO